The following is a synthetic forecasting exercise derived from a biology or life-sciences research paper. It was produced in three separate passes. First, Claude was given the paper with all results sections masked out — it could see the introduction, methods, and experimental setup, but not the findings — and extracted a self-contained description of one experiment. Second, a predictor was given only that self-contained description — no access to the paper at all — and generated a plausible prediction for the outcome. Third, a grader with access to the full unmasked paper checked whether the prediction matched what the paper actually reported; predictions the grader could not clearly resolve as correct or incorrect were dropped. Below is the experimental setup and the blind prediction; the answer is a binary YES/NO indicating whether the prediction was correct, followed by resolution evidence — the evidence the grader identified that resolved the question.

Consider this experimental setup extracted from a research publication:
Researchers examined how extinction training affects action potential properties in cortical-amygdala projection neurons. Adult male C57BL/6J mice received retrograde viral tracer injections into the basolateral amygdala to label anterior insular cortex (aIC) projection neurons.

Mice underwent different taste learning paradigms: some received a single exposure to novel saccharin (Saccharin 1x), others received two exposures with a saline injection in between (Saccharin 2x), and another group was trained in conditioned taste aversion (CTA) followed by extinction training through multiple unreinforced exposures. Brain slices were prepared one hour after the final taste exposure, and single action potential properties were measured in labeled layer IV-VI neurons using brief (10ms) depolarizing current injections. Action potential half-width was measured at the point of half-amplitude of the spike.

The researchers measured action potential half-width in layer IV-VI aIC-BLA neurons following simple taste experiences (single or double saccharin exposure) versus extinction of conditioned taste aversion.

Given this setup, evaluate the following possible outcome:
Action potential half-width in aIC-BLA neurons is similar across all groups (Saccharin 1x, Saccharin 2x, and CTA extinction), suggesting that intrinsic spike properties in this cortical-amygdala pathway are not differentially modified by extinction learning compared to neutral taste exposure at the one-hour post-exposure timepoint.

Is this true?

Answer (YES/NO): NO